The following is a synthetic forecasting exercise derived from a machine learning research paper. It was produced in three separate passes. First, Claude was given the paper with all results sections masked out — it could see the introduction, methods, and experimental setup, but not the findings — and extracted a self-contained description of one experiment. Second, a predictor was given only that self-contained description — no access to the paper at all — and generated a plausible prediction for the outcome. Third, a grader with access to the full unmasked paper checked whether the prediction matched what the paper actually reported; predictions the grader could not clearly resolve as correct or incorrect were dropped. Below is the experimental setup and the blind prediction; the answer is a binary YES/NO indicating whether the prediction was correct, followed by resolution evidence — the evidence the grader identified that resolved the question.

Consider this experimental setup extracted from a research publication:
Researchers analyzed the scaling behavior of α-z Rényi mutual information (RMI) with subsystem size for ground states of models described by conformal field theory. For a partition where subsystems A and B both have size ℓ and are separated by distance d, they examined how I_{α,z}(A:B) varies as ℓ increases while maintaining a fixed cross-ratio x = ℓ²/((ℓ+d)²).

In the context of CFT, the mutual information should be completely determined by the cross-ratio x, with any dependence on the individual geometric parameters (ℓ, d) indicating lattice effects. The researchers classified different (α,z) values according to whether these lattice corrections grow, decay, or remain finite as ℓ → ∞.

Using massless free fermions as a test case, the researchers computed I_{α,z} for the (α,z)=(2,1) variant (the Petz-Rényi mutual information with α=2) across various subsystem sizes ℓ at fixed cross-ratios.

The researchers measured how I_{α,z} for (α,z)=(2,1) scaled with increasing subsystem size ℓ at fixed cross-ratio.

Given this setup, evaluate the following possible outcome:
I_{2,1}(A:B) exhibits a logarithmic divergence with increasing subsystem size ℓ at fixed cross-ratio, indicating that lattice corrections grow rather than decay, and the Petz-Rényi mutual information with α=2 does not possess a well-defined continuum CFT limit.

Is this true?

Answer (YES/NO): NO